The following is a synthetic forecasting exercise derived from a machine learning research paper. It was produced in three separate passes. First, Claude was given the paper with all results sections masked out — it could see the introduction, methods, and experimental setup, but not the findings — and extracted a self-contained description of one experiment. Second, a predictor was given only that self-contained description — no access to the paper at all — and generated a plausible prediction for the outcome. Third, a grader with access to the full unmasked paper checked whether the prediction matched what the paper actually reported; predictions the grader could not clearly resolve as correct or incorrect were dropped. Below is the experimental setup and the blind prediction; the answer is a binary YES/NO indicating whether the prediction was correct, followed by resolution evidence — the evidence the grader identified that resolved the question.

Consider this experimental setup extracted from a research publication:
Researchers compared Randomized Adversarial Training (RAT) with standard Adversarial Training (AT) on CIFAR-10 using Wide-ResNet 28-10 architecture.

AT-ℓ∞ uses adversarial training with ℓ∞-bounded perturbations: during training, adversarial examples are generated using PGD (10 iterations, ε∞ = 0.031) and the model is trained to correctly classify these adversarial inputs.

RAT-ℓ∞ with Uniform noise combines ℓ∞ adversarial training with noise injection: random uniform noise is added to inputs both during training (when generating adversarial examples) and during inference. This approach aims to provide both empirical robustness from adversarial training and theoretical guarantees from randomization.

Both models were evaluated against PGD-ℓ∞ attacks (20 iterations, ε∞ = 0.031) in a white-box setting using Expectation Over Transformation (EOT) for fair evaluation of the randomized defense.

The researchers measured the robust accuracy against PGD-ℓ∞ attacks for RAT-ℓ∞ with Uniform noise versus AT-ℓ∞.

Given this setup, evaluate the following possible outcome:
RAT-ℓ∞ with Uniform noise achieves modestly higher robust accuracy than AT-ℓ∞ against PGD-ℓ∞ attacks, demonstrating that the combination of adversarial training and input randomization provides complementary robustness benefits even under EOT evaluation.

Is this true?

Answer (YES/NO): NO